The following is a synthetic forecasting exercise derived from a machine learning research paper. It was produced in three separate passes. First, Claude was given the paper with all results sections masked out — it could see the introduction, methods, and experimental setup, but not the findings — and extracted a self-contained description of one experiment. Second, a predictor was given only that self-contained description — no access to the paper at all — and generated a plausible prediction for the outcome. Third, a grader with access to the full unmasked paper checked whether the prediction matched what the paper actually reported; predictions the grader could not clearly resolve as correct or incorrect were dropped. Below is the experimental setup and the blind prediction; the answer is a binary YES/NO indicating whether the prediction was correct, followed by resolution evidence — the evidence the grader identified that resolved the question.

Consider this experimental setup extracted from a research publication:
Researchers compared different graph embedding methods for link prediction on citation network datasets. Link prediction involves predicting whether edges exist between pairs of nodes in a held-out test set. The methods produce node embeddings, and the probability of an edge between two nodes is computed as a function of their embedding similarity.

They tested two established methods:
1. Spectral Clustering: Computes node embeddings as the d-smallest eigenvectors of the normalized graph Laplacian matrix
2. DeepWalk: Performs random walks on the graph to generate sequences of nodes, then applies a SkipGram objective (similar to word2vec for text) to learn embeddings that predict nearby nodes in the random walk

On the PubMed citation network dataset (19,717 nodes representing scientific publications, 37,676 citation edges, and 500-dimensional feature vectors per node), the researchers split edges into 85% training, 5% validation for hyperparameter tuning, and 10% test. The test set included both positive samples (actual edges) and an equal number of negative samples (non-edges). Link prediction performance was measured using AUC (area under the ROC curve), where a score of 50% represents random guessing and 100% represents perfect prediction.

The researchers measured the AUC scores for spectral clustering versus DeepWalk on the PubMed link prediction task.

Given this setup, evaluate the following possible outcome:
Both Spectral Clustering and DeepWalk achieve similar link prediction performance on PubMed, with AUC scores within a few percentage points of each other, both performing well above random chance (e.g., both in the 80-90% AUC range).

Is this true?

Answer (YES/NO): YES